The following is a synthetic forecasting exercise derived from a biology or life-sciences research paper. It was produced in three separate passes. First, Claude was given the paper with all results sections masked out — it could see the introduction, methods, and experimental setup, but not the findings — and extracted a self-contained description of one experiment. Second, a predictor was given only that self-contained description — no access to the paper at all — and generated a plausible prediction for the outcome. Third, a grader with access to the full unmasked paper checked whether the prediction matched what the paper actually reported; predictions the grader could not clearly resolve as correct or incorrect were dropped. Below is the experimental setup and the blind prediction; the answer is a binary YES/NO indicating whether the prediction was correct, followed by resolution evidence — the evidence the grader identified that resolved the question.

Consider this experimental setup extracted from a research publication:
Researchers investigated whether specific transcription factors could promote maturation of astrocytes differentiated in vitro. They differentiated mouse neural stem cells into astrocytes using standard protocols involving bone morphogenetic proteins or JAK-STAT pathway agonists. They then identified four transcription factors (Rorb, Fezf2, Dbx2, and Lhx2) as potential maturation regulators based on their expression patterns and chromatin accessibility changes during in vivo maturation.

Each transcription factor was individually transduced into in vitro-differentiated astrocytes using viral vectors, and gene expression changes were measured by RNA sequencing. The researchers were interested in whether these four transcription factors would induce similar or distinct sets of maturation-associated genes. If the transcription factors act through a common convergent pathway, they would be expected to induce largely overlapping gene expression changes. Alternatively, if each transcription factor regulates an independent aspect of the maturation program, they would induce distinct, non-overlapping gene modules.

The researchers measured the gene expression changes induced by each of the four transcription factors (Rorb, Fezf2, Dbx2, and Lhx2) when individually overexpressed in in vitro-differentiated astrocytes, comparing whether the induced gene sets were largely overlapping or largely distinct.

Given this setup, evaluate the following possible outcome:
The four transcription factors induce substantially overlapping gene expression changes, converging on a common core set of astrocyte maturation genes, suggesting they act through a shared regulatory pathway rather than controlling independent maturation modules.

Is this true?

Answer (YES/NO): NO